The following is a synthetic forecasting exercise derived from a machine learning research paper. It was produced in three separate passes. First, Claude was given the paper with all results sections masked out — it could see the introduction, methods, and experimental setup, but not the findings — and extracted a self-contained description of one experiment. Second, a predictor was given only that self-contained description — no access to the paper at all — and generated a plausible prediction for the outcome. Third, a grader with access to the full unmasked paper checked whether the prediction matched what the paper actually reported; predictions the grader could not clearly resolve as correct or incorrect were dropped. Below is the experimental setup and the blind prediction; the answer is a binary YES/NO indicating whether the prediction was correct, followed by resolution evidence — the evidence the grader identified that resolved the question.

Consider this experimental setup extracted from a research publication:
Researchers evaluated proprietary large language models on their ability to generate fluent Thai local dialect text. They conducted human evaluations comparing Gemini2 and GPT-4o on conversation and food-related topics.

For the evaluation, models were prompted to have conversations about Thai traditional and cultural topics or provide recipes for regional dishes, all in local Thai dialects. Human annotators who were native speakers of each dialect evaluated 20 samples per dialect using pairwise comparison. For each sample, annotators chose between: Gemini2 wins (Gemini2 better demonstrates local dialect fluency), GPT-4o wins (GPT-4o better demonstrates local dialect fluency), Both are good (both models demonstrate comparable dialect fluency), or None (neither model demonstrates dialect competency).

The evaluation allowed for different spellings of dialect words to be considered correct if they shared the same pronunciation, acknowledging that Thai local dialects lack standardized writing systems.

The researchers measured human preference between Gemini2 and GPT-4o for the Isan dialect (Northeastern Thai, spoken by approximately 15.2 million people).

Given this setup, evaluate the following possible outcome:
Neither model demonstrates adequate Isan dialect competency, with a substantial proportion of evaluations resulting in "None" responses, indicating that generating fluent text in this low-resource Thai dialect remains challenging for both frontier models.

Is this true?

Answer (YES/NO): NO